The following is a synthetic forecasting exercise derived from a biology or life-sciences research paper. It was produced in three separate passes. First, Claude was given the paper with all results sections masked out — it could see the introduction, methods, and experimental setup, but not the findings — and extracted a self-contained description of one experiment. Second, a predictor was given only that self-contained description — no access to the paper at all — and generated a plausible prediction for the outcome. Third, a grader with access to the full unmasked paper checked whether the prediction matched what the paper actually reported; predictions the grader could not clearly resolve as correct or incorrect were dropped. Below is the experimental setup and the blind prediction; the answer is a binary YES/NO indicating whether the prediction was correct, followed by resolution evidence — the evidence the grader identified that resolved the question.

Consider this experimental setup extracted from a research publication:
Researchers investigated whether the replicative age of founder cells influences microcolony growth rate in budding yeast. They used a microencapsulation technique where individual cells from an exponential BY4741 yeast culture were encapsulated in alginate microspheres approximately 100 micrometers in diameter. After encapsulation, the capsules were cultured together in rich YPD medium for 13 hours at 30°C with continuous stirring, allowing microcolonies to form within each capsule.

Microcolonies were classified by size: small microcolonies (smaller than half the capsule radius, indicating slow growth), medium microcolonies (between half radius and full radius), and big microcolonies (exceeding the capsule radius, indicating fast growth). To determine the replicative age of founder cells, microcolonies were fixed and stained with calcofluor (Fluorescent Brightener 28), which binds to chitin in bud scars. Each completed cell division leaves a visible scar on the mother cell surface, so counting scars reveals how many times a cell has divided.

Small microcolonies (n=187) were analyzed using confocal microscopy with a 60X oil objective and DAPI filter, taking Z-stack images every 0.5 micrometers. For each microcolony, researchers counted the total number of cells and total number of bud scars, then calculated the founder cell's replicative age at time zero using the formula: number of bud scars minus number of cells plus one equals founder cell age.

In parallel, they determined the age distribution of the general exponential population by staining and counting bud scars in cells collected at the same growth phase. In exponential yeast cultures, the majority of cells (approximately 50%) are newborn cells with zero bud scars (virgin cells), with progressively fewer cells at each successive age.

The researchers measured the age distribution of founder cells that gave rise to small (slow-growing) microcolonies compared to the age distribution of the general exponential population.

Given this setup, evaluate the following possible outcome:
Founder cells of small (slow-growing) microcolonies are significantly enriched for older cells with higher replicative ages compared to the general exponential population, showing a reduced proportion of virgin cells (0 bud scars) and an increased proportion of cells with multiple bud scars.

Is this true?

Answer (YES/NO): YES